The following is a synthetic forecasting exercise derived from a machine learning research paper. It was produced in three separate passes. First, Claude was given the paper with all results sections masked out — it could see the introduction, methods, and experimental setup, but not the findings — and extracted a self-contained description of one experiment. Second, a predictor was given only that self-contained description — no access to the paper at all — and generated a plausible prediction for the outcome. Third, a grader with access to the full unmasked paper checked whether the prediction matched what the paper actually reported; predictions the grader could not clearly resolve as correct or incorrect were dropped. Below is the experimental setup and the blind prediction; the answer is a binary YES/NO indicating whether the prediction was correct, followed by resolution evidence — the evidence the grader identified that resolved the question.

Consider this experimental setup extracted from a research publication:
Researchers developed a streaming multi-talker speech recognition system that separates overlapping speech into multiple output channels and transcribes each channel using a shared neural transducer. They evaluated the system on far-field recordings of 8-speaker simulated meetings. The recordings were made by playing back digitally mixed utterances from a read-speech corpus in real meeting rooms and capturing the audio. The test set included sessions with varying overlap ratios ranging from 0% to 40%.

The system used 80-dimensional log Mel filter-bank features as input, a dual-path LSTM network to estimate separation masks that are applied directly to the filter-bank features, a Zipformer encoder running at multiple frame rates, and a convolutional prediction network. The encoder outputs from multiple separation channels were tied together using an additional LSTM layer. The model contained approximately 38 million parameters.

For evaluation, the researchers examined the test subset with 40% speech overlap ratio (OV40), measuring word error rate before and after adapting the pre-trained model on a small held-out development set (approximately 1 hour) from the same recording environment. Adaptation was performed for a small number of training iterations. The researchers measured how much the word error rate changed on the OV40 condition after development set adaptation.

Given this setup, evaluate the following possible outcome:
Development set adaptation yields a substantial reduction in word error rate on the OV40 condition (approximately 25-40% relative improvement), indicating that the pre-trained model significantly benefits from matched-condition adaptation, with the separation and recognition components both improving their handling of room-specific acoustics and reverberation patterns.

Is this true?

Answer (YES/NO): NO